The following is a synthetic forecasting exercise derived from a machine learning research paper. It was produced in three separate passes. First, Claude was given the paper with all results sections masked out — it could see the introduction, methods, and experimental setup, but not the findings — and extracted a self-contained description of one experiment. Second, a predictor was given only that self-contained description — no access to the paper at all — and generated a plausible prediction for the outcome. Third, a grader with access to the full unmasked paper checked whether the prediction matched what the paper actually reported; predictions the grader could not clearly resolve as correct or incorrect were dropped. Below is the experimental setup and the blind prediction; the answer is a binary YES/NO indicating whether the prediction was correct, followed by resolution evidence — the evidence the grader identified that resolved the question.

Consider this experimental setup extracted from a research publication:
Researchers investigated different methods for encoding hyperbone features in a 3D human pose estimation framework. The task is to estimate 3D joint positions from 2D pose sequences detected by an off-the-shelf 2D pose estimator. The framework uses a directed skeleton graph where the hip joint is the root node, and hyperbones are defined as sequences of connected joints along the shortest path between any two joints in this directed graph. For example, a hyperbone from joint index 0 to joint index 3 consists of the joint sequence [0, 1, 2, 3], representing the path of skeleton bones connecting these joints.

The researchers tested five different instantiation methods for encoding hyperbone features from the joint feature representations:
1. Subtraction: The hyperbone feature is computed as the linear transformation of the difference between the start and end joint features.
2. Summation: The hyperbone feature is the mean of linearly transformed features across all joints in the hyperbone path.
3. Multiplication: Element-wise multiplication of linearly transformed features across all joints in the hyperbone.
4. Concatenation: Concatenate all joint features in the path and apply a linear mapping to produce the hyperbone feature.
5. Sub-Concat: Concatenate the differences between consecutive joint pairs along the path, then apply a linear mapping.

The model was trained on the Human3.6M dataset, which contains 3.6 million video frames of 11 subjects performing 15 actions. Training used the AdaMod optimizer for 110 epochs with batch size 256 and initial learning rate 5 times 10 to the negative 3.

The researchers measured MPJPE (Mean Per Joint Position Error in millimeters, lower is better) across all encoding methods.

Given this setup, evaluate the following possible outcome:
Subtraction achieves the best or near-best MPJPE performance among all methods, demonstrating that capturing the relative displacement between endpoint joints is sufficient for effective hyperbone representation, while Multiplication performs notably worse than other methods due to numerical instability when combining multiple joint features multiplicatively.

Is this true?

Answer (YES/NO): NO